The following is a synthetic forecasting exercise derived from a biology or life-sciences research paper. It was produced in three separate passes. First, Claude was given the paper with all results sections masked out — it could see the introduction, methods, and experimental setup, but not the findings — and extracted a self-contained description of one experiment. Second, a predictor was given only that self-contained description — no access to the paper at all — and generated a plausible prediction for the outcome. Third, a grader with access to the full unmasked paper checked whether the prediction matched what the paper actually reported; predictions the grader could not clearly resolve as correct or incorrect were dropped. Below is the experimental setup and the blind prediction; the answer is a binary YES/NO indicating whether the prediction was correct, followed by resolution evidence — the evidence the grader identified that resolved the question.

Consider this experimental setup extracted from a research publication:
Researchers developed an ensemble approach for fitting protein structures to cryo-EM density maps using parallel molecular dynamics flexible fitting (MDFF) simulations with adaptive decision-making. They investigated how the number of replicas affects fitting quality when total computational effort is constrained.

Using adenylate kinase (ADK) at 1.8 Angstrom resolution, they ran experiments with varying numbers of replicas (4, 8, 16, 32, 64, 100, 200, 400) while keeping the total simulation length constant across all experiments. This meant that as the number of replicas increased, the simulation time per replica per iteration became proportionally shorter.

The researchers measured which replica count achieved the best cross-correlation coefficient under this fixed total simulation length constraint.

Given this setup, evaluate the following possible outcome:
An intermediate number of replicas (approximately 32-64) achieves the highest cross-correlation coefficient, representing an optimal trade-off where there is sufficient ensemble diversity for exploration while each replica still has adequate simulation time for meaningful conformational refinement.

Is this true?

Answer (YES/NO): NO